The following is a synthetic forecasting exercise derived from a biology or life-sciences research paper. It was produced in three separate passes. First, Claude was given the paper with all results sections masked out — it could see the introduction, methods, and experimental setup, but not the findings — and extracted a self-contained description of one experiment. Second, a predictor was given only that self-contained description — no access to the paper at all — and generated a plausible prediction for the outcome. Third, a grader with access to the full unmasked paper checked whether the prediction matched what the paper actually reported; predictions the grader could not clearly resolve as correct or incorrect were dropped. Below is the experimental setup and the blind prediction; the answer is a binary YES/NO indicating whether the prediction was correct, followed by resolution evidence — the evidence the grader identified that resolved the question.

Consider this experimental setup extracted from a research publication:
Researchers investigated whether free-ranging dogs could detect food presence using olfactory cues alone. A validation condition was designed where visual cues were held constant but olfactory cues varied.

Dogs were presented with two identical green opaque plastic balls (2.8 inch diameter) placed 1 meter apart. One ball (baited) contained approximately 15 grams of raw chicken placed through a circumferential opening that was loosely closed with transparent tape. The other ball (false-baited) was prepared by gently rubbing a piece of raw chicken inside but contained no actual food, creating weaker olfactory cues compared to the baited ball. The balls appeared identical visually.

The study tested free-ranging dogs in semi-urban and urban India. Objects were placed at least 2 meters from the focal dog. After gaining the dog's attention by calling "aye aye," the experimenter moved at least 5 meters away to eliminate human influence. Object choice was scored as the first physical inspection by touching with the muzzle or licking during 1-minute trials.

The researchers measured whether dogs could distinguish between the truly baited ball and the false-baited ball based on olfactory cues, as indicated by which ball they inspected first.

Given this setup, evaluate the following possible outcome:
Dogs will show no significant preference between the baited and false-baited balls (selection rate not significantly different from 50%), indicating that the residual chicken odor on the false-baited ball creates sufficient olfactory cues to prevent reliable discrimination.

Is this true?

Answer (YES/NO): YES